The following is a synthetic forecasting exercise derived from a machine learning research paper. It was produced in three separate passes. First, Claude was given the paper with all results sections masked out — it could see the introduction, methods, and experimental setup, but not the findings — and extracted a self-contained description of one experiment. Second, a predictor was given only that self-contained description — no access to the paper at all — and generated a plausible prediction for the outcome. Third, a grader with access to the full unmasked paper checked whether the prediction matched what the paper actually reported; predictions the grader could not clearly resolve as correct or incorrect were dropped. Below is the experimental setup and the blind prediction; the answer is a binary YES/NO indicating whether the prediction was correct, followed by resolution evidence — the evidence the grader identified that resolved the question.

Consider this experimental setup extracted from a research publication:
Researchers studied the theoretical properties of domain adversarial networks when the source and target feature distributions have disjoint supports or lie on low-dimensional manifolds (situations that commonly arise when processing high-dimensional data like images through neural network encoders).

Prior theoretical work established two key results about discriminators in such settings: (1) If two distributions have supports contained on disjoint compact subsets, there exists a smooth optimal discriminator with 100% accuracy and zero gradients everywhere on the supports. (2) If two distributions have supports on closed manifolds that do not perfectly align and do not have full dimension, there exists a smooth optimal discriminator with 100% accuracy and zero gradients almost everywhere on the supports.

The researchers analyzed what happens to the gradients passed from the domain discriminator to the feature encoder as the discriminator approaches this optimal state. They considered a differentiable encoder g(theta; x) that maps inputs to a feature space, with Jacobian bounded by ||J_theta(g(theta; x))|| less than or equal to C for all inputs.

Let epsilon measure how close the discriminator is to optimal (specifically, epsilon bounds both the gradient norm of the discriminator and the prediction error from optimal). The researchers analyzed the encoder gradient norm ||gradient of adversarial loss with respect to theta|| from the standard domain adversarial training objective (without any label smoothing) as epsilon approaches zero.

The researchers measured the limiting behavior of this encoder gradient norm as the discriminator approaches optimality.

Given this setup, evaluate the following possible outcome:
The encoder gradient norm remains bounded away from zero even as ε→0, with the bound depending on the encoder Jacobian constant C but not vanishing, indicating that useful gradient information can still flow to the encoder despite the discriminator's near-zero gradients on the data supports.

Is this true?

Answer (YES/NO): NO